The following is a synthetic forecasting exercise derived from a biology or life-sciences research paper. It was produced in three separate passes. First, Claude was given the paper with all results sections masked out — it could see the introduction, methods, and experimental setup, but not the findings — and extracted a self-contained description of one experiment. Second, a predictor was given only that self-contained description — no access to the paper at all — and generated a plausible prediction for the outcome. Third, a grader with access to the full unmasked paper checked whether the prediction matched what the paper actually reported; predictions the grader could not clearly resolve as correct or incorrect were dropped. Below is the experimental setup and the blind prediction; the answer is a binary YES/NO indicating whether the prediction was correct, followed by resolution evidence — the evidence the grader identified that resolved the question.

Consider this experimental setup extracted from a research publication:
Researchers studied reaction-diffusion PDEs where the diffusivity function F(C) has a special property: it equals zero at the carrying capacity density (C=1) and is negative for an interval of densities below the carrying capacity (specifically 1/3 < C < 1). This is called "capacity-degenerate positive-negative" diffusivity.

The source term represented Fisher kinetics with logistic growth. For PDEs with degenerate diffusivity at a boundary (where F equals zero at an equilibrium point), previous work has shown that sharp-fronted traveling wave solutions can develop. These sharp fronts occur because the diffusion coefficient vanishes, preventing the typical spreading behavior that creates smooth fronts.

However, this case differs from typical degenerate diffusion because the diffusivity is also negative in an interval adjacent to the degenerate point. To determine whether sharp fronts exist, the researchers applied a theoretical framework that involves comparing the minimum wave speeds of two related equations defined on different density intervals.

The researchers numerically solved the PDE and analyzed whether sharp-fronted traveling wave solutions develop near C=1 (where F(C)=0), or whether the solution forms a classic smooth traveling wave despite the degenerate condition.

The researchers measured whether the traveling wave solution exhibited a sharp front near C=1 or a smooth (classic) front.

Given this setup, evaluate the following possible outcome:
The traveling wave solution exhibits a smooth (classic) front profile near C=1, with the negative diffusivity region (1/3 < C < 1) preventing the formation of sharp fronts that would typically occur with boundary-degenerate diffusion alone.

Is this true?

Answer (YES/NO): YES